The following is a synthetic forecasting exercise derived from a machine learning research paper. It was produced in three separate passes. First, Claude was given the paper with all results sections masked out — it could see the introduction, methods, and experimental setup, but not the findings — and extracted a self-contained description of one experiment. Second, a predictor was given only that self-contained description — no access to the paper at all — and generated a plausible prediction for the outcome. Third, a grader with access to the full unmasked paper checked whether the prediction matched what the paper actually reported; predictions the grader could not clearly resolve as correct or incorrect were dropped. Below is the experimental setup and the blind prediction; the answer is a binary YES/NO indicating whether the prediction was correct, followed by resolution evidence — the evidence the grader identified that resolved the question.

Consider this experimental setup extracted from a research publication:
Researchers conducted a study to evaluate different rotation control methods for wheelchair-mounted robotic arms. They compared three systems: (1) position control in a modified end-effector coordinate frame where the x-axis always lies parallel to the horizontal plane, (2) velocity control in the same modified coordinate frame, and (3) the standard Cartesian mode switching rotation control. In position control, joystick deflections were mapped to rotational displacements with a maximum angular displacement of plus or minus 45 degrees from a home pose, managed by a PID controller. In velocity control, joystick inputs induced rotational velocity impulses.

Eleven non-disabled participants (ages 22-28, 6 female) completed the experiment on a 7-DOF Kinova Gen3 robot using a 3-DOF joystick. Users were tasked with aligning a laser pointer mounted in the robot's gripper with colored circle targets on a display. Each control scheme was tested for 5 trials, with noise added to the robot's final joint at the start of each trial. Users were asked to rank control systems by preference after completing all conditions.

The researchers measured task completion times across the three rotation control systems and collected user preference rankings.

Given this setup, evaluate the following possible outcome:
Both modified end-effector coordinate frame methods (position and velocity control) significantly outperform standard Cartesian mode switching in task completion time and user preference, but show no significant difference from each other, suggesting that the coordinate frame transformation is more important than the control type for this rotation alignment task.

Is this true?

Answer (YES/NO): NO